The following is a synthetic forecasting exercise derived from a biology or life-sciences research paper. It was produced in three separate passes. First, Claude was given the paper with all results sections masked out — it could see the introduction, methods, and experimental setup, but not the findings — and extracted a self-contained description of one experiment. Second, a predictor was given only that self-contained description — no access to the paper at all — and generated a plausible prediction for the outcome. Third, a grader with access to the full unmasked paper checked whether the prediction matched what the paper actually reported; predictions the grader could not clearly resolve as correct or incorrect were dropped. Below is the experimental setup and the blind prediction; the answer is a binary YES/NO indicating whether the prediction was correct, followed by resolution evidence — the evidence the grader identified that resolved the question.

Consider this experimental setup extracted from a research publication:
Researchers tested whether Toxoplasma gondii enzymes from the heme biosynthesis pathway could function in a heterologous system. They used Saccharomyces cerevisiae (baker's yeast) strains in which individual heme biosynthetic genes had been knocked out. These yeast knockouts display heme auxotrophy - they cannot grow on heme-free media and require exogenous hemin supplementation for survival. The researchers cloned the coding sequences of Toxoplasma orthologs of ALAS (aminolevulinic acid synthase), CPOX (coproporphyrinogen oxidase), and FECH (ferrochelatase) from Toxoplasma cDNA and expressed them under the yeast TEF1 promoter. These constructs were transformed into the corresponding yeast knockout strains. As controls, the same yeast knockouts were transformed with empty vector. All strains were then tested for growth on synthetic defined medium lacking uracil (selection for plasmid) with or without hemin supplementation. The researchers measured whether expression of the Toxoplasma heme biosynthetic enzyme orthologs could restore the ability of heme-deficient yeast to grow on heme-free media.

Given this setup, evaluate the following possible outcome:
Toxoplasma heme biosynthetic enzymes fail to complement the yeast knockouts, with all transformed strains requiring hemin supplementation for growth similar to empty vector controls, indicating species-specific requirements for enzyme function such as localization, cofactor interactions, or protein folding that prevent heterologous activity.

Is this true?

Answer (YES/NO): NO